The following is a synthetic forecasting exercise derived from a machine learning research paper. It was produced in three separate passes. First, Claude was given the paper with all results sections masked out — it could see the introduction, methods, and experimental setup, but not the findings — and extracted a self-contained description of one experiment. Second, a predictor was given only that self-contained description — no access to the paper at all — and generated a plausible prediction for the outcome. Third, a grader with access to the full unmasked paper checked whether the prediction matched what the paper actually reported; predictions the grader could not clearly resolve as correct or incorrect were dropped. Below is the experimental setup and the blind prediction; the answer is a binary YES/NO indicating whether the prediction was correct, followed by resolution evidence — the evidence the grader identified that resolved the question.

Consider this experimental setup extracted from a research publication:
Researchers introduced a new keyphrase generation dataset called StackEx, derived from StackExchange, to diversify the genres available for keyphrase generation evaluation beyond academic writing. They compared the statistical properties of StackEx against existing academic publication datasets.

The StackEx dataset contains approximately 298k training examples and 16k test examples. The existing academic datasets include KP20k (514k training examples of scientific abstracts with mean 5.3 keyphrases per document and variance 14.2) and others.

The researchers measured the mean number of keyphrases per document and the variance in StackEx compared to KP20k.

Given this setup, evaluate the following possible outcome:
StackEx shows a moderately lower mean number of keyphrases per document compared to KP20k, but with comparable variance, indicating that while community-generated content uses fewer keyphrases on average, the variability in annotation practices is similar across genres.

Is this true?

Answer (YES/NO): NO